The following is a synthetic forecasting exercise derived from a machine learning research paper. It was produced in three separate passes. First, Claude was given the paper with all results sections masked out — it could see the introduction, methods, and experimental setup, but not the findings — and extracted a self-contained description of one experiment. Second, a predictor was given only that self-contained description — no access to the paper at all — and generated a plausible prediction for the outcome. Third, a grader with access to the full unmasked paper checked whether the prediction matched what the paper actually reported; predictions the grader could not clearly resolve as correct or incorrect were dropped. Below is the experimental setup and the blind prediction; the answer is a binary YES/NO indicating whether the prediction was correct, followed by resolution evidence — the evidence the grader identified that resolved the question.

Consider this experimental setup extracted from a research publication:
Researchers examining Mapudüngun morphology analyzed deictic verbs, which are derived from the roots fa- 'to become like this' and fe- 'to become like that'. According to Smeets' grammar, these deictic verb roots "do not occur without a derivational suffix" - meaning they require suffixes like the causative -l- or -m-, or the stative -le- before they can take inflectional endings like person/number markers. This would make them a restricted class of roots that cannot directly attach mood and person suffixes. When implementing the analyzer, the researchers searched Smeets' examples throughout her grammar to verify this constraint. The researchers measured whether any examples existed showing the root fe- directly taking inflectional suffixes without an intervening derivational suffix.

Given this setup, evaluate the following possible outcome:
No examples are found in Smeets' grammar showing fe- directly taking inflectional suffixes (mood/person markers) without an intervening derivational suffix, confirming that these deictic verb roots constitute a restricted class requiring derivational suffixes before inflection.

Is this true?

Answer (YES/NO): NO